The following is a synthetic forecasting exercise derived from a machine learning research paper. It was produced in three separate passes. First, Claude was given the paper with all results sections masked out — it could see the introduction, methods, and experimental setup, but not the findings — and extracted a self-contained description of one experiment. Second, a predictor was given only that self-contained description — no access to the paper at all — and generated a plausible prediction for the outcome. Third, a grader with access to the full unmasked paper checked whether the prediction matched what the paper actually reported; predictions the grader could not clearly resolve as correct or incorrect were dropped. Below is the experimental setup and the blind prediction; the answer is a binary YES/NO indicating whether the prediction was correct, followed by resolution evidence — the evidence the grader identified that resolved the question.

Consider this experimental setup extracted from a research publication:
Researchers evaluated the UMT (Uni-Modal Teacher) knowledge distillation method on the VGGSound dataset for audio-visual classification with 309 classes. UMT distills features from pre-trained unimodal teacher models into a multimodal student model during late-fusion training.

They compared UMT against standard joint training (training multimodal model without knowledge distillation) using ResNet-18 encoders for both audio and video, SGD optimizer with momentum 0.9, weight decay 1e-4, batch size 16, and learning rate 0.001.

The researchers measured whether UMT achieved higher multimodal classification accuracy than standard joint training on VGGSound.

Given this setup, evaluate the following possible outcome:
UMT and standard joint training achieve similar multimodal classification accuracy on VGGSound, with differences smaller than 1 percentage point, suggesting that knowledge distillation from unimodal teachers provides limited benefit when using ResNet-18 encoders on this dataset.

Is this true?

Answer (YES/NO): NO